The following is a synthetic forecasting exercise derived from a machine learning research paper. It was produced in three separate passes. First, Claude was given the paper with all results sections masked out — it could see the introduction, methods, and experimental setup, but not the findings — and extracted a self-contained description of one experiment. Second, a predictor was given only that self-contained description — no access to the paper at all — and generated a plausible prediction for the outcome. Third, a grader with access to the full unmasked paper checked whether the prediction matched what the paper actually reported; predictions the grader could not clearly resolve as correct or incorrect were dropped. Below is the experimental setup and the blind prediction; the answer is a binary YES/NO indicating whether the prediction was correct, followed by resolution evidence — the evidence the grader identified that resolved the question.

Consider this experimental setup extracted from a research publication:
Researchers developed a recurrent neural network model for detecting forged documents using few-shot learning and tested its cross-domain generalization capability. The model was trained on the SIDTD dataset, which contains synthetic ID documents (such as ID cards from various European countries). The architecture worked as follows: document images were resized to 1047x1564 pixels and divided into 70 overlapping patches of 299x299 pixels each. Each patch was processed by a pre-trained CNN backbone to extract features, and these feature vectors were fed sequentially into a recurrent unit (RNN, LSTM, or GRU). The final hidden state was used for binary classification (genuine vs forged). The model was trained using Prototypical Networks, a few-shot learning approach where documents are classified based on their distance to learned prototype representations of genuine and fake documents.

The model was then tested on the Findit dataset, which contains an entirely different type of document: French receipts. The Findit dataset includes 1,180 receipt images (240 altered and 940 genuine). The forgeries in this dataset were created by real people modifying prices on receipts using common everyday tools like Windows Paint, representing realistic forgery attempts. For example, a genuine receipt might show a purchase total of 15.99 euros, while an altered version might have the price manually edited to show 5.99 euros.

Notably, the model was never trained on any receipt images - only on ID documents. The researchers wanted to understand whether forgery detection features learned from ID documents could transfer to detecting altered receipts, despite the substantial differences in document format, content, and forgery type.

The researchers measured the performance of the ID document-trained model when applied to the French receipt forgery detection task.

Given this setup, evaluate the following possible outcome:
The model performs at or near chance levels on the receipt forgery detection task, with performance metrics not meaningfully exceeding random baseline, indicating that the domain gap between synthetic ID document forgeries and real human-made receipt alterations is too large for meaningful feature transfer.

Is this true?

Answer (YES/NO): NO